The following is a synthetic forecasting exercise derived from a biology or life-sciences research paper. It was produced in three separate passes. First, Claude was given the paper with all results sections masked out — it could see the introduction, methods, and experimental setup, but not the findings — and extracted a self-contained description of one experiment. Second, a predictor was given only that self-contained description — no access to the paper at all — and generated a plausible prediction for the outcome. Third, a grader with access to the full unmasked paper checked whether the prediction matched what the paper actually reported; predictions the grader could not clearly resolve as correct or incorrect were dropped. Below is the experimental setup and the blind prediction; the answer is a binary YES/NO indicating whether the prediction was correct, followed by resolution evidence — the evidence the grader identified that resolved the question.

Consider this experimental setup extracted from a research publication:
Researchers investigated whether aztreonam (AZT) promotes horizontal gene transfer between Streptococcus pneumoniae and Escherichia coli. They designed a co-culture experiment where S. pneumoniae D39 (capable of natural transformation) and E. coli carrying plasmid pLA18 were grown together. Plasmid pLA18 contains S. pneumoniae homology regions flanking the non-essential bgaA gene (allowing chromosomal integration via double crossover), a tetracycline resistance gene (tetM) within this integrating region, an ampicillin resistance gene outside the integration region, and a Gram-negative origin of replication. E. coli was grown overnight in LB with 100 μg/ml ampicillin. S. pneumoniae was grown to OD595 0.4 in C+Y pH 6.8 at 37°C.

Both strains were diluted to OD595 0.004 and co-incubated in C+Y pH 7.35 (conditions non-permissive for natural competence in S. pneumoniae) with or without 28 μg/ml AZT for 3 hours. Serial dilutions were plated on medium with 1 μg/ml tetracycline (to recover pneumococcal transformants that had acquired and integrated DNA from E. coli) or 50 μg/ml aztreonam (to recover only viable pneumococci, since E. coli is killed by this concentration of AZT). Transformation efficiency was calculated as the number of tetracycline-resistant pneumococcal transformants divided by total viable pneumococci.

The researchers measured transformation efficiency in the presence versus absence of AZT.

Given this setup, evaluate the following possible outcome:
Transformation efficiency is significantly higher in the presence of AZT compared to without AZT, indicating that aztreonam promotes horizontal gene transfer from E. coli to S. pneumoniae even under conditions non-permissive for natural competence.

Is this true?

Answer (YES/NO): YES